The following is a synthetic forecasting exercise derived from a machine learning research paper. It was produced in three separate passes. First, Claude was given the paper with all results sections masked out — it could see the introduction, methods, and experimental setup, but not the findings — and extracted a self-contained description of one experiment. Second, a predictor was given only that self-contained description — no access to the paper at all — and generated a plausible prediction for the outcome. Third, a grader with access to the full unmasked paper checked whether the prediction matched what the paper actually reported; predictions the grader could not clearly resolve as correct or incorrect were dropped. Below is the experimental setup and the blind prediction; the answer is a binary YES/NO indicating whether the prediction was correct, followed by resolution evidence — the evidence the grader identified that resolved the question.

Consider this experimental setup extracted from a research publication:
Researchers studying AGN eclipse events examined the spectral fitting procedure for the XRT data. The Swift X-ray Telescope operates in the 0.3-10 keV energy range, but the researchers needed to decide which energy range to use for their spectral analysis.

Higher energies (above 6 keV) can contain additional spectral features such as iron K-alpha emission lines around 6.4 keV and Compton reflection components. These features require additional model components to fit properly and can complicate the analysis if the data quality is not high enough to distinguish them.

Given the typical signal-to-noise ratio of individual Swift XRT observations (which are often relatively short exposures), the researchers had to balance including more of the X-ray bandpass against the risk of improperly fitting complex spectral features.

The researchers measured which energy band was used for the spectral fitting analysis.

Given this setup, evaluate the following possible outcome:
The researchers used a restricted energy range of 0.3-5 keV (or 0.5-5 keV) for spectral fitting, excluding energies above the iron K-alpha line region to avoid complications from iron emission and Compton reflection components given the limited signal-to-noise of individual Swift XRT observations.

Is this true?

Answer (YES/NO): NO